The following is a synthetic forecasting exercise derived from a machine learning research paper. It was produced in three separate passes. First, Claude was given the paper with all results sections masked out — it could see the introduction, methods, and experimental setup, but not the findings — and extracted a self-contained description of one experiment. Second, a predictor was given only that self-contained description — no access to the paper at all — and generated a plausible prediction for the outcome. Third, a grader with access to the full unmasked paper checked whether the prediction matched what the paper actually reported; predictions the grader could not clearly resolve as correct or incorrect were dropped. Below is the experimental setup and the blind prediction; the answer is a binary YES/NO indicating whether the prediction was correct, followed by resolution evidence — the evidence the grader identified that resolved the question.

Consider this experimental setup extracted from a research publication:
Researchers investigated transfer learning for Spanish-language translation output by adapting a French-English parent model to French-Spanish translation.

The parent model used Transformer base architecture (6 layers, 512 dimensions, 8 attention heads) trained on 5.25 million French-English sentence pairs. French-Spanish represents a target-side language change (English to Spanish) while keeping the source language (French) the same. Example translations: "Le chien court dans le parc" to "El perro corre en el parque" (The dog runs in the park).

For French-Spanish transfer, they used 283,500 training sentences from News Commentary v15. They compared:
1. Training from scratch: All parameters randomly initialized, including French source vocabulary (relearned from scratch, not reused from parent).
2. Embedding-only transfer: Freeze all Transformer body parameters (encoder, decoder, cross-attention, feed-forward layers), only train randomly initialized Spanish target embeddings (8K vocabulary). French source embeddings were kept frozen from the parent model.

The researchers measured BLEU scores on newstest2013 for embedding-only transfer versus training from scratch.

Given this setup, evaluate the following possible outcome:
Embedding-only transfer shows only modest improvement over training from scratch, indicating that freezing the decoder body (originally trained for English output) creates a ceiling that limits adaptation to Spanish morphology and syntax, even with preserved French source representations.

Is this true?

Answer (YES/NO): NO